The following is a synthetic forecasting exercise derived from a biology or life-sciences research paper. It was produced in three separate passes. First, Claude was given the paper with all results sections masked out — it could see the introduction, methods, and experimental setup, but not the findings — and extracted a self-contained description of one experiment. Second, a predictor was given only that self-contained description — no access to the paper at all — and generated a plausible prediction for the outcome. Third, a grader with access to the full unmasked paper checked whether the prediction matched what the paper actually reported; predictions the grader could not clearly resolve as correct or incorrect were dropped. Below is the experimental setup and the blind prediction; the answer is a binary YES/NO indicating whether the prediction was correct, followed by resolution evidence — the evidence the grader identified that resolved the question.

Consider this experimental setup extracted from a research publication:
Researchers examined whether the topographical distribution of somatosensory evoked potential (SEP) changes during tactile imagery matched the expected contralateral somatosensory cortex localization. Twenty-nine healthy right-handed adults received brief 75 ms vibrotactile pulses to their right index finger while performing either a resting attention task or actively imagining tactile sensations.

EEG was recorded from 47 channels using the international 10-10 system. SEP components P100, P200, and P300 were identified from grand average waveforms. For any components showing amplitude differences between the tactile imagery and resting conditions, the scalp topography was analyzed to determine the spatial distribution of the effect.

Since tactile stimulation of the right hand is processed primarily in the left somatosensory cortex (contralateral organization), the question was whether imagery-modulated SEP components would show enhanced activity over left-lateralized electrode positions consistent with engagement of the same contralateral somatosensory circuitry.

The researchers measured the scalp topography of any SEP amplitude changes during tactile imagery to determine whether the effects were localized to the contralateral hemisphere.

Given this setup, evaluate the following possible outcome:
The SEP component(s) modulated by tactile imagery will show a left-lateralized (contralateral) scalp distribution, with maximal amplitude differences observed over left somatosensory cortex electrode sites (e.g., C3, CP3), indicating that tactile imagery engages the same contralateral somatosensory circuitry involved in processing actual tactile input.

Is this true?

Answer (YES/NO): NO